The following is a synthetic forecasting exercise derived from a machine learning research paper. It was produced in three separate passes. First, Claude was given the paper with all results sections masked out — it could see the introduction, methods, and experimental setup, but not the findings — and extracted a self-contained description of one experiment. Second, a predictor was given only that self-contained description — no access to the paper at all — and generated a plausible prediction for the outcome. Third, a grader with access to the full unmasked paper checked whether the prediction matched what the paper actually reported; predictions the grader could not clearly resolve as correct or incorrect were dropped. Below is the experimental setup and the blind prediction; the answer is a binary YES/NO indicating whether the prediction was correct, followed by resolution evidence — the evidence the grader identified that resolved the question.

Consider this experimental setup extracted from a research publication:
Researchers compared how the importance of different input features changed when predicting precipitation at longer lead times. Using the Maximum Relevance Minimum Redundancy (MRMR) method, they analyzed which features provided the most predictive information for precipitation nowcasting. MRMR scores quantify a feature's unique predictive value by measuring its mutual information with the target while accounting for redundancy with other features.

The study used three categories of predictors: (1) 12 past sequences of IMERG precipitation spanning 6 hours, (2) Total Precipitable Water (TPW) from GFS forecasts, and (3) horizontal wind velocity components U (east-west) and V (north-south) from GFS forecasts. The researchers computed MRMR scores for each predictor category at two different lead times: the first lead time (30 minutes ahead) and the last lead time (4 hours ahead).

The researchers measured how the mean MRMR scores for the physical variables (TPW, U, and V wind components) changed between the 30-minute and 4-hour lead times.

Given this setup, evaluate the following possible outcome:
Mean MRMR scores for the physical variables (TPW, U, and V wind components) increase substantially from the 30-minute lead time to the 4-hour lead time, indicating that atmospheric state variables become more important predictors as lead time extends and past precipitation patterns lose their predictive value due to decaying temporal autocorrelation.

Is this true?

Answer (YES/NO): NO